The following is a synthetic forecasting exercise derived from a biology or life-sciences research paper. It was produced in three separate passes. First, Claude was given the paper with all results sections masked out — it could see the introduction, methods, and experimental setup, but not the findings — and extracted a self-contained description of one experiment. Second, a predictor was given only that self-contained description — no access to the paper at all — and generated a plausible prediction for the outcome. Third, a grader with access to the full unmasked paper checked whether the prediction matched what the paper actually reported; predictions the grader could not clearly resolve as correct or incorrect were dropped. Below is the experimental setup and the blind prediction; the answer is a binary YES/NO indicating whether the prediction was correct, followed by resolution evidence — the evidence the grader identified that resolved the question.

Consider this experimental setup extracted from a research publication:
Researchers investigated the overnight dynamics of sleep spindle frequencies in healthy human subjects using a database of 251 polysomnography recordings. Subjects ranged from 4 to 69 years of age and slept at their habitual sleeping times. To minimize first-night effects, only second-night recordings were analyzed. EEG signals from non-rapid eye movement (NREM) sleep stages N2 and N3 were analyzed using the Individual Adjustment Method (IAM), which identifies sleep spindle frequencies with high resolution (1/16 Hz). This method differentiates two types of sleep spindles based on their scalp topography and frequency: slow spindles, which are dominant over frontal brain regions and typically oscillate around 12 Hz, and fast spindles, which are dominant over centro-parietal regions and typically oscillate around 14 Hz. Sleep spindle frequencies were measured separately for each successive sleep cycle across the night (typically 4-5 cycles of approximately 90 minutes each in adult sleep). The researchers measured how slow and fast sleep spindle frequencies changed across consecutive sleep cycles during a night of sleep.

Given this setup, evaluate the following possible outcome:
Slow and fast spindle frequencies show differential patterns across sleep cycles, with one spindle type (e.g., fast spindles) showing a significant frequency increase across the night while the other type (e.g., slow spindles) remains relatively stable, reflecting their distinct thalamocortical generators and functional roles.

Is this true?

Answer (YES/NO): NO